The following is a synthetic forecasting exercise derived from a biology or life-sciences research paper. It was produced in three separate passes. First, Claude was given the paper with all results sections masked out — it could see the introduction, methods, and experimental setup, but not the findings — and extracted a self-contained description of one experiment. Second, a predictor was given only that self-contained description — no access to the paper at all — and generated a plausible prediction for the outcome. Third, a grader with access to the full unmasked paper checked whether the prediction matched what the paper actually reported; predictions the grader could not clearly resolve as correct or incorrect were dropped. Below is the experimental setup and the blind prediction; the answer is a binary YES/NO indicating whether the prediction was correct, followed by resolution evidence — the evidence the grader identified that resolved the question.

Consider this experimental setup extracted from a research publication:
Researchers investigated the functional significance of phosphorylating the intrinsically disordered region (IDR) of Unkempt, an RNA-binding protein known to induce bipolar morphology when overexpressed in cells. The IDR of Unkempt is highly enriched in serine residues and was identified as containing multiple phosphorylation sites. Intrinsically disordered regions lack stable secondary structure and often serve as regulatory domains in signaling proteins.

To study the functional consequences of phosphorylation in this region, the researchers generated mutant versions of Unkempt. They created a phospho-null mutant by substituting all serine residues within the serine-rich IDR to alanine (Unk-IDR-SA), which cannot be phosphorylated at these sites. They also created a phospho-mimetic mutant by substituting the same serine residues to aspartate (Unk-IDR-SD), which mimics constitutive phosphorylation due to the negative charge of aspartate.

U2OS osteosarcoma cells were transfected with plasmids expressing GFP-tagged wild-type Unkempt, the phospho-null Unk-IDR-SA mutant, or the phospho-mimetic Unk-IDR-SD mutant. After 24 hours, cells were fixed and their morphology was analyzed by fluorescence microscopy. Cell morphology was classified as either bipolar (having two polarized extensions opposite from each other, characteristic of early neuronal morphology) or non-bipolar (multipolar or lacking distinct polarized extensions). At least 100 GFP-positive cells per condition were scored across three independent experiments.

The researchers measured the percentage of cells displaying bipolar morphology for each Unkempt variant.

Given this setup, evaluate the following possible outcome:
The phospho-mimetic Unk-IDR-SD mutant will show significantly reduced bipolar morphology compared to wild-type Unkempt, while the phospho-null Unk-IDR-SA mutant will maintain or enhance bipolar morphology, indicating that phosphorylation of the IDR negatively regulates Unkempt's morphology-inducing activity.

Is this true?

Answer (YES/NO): YES